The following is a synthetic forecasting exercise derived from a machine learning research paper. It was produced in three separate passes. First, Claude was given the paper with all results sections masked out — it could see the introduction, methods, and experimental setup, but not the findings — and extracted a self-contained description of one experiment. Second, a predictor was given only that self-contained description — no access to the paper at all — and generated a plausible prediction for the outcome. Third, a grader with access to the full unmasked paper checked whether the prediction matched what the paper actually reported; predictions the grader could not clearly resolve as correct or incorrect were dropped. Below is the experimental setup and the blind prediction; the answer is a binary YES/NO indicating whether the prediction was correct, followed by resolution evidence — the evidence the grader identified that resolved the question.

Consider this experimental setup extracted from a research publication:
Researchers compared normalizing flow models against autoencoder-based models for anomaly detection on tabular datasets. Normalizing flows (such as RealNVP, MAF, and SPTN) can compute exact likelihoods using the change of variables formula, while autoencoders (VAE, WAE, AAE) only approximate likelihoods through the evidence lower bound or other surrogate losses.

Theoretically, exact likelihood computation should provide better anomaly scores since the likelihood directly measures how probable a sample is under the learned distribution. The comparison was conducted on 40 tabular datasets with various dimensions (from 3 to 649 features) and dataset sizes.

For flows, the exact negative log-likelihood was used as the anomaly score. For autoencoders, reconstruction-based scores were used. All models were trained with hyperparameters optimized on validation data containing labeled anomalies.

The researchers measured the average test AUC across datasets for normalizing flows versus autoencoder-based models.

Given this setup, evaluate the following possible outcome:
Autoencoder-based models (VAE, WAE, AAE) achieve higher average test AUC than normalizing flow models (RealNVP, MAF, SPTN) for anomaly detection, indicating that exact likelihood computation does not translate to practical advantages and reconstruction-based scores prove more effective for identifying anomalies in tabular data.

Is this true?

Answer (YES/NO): YES